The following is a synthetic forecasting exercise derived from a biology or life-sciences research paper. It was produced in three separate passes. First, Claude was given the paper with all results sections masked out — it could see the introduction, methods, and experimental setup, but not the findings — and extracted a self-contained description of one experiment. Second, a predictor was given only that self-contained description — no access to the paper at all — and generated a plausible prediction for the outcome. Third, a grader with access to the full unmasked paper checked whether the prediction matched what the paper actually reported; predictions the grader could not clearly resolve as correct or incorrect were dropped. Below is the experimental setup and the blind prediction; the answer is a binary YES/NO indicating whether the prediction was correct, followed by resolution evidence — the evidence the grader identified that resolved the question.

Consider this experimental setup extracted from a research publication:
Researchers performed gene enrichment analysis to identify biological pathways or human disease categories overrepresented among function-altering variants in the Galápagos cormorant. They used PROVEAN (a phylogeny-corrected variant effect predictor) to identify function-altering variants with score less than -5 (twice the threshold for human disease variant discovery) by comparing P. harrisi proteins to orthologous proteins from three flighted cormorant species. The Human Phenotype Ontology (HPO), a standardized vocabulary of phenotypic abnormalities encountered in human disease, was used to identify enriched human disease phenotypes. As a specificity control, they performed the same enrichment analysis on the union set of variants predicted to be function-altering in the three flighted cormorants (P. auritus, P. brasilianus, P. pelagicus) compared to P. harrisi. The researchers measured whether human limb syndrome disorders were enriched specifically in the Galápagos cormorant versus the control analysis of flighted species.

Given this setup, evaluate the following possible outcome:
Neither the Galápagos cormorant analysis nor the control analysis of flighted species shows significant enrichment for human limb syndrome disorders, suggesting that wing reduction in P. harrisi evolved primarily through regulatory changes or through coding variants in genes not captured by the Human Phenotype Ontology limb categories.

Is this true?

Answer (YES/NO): NO